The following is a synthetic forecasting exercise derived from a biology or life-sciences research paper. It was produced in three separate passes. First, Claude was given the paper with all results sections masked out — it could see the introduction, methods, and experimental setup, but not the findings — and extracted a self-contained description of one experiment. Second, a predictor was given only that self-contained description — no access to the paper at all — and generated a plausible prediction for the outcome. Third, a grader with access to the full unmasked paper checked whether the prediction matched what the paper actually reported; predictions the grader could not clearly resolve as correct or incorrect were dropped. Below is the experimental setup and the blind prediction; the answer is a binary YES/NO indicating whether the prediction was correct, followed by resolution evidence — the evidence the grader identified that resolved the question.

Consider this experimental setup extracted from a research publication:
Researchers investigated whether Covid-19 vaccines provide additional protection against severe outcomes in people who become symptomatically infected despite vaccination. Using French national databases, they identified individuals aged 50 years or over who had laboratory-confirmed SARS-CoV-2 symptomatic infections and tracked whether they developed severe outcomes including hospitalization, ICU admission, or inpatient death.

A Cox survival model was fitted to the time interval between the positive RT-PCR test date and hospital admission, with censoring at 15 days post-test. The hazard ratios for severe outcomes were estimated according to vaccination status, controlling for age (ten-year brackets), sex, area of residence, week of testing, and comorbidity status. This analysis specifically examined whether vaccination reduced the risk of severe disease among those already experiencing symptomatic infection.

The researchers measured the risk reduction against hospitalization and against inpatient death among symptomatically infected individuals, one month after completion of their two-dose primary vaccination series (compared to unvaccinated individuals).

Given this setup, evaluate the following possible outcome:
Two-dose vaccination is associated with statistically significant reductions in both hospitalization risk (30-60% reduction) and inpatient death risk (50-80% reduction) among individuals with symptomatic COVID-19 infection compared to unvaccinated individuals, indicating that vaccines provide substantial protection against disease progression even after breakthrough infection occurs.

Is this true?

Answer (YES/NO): NO